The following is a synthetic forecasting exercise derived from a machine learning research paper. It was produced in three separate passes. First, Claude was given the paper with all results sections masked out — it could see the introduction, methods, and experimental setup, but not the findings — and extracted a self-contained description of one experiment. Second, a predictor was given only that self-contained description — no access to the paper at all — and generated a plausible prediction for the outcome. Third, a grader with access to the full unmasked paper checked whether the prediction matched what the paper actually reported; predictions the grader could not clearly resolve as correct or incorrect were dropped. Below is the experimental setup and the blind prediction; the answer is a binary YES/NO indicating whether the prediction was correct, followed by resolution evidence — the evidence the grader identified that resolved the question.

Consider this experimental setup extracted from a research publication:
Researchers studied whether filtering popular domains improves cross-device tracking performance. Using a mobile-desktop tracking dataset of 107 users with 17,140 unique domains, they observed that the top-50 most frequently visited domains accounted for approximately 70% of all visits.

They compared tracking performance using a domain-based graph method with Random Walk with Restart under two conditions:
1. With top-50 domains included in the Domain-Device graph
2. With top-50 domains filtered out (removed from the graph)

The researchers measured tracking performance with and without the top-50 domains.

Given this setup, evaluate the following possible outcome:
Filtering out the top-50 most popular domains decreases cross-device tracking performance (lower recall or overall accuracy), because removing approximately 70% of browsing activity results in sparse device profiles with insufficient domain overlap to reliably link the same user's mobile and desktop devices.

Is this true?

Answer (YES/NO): NO